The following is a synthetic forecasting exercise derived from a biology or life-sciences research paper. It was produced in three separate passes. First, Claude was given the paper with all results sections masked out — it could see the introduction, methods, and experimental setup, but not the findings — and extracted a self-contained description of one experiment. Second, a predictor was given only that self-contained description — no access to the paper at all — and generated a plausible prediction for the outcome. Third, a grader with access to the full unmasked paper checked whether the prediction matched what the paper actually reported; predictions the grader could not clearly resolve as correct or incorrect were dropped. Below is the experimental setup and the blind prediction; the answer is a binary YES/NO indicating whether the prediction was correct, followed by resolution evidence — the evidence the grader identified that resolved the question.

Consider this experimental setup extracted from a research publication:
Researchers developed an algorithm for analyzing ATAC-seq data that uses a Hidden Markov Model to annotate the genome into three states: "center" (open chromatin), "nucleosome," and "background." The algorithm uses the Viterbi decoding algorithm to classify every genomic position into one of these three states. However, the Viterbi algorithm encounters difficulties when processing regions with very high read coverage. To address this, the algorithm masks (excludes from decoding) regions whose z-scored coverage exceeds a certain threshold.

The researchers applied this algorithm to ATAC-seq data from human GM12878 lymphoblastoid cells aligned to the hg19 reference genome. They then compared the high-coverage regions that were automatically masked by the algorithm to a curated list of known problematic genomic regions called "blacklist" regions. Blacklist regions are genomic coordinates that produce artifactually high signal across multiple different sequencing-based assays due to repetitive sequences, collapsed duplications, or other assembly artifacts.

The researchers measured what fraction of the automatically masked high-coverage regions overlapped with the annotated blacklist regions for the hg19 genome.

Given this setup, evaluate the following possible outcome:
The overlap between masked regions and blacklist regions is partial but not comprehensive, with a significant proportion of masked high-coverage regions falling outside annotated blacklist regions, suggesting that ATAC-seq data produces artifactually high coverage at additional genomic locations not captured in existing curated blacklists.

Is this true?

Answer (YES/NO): NO